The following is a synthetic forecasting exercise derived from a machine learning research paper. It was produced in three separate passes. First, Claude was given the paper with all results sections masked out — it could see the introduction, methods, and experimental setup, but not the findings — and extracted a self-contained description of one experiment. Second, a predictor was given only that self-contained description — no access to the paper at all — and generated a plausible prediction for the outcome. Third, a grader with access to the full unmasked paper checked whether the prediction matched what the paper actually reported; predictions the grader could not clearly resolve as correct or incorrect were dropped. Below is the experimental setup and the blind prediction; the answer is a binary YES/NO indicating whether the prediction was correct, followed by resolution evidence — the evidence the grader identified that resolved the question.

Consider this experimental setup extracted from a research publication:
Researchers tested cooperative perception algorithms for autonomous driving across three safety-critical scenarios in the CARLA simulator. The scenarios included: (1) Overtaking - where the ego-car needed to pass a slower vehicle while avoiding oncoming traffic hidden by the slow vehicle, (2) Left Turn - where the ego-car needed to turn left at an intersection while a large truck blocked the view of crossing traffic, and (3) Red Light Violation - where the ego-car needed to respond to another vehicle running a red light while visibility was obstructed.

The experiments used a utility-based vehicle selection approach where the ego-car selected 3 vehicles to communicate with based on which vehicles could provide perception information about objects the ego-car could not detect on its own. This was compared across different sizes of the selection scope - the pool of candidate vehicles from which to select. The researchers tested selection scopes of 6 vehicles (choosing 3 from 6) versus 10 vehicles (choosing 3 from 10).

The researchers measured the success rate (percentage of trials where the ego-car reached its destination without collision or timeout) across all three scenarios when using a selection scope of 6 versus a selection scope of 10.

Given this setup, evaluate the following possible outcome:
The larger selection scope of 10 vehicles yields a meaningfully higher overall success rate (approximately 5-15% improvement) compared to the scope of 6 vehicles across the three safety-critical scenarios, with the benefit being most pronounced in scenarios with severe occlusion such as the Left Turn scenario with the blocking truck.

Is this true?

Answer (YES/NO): NO